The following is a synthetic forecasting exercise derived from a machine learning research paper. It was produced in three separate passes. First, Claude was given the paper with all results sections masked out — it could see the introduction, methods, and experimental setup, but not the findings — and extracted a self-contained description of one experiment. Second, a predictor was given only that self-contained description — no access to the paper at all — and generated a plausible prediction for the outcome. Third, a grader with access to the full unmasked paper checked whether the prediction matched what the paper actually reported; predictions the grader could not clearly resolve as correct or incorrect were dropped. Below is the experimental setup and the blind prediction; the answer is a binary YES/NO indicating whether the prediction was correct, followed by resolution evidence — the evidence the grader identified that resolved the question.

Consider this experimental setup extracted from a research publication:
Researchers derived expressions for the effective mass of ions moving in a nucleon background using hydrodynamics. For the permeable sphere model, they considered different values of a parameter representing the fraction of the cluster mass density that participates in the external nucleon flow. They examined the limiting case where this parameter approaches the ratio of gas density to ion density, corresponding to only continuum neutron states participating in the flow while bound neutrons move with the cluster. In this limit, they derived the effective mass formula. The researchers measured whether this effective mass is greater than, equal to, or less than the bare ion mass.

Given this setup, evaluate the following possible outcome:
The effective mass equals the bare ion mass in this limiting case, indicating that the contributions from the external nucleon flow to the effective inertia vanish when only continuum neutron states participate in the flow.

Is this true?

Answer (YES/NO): NO